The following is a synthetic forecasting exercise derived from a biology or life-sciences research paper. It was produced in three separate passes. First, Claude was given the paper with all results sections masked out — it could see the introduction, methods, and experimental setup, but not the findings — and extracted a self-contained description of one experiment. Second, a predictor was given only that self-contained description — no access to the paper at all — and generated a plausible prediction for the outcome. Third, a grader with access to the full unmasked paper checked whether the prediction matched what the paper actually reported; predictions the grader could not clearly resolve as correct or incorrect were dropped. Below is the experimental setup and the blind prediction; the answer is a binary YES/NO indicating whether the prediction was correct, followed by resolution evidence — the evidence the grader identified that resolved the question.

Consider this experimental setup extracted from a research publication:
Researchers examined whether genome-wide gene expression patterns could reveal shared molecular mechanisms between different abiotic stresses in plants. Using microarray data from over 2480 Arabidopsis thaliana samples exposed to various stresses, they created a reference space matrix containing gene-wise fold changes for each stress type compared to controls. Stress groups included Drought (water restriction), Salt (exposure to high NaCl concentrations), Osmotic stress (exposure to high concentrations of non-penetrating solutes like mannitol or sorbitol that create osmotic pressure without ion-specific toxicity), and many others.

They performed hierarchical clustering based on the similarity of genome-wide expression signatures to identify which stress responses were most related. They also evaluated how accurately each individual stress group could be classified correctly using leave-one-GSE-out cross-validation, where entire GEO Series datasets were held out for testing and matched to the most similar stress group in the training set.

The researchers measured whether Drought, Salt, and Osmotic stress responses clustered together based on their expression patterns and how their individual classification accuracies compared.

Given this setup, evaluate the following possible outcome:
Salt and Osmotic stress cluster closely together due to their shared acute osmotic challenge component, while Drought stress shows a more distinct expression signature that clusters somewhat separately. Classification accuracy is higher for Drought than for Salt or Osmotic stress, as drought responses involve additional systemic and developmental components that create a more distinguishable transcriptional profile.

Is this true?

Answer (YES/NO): NO